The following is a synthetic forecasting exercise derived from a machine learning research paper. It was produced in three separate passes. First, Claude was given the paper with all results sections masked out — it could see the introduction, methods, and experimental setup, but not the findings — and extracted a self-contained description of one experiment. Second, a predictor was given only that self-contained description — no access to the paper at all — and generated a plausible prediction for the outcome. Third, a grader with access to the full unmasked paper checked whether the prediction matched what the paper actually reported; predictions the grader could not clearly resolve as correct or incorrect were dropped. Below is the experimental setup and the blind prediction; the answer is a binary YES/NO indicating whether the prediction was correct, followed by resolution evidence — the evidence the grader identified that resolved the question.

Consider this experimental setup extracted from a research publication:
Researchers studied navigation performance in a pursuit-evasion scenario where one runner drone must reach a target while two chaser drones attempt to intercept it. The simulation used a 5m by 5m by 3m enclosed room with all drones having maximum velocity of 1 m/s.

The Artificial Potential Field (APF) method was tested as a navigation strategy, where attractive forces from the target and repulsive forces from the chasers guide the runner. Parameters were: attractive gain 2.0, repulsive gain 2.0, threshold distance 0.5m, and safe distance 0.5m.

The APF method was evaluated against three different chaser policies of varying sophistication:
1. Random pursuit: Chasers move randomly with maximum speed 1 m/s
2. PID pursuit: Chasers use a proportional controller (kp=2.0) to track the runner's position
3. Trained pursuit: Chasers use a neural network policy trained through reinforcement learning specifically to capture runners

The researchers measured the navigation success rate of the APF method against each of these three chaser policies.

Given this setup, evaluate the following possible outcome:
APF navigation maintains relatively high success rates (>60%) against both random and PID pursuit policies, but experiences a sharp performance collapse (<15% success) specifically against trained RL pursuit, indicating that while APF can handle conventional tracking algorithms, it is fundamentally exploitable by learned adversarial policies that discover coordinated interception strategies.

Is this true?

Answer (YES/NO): NO